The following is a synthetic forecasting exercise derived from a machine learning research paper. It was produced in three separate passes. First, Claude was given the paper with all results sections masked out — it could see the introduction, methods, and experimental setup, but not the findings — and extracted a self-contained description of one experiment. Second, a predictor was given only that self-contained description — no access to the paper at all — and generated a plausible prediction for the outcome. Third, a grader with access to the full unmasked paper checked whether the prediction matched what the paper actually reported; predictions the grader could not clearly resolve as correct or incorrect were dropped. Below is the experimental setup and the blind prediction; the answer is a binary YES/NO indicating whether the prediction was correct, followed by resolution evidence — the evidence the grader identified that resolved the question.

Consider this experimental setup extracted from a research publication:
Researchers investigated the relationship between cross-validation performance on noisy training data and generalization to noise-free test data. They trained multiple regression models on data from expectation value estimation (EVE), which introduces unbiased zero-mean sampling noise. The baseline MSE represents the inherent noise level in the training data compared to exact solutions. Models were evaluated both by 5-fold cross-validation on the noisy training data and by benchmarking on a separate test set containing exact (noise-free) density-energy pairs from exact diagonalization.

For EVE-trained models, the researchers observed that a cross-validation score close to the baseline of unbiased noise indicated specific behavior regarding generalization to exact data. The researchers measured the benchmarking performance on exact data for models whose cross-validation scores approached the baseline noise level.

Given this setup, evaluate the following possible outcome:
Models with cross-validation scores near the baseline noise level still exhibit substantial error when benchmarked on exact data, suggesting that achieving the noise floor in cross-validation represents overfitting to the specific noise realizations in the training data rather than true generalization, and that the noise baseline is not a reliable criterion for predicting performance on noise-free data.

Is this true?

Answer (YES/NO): NO